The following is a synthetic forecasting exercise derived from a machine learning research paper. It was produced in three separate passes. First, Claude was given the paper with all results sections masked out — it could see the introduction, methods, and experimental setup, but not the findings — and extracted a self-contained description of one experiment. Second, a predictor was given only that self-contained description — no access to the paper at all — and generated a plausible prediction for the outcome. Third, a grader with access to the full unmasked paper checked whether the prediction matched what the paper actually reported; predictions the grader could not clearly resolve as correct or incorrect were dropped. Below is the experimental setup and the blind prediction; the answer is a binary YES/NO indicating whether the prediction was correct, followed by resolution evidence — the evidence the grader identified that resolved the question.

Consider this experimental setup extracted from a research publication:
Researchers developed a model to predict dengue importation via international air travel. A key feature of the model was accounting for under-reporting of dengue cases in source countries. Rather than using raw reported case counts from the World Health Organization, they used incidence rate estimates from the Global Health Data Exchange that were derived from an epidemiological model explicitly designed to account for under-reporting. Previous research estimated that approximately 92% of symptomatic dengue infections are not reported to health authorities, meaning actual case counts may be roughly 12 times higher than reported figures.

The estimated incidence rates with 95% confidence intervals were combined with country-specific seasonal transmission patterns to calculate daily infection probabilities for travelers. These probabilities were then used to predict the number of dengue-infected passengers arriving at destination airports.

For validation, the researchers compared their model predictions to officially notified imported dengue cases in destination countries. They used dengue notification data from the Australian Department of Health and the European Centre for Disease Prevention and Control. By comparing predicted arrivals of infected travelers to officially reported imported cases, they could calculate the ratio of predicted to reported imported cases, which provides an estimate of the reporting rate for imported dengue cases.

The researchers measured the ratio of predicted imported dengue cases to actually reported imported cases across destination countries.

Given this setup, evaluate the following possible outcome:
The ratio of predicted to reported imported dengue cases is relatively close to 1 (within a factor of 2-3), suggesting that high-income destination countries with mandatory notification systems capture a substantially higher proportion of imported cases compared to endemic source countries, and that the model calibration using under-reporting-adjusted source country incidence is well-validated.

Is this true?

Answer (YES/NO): NO